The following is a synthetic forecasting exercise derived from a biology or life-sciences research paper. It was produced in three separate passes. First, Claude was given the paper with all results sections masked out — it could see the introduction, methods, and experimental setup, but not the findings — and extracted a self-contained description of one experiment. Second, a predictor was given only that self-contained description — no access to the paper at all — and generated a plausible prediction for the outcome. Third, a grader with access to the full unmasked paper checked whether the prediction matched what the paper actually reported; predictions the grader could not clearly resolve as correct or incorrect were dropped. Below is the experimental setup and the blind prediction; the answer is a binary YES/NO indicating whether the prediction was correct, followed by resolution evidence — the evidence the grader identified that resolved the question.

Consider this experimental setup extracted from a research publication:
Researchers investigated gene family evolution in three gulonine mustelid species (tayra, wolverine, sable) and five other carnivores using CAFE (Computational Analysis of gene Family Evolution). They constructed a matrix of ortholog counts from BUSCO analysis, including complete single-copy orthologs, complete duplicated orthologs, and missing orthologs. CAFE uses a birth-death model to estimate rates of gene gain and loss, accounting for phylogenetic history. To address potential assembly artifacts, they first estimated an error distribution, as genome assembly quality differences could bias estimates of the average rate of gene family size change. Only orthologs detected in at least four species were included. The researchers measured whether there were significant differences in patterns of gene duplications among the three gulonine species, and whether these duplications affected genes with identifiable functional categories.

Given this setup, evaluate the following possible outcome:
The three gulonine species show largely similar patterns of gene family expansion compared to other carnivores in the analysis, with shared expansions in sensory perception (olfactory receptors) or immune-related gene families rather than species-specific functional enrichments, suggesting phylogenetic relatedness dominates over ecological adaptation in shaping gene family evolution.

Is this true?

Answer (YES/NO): NO